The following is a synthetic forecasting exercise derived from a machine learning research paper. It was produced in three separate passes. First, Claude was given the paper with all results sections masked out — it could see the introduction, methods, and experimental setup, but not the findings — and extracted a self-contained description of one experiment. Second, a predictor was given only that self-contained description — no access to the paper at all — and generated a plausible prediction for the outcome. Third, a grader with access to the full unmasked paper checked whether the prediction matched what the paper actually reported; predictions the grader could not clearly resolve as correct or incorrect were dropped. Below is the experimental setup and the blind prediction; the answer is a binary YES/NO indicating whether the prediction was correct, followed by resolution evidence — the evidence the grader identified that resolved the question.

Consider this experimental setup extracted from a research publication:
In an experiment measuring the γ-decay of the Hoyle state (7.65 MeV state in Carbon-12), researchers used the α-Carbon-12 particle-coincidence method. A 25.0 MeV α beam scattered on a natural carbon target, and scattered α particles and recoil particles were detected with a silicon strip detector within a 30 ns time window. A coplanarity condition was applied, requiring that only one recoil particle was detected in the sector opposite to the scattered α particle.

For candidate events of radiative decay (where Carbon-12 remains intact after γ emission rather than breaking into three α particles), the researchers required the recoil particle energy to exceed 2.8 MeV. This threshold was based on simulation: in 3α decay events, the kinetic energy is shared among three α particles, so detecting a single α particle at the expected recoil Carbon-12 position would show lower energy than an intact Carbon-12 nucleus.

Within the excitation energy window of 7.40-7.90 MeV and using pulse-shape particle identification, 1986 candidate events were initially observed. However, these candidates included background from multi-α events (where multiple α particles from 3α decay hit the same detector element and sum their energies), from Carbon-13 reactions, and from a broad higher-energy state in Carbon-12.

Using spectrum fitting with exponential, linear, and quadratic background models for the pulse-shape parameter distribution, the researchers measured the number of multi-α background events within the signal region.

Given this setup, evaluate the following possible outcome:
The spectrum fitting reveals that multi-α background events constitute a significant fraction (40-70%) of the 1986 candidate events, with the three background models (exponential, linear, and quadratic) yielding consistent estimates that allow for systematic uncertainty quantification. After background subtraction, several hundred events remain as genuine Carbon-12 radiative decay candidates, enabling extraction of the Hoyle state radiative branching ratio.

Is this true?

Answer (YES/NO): NO